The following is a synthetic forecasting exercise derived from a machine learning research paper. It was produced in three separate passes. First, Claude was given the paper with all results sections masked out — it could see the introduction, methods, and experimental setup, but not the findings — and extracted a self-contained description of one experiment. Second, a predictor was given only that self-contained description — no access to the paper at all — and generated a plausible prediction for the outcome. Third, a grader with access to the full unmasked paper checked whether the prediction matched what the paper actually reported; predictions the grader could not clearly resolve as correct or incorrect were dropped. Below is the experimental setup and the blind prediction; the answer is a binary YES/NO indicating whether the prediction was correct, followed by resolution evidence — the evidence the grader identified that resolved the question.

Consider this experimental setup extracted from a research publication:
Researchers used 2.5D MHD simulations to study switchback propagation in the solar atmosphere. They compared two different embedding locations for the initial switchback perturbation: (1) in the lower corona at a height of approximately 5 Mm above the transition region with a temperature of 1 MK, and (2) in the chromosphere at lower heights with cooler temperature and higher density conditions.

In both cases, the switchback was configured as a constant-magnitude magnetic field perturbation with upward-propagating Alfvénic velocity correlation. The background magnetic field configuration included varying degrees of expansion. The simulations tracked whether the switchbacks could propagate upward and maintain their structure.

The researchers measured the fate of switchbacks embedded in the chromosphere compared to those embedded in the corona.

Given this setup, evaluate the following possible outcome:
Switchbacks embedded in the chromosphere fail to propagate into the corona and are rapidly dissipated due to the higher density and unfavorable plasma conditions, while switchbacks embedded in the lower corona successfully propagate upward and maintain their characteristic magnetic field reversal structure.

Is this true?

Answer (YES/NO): NO